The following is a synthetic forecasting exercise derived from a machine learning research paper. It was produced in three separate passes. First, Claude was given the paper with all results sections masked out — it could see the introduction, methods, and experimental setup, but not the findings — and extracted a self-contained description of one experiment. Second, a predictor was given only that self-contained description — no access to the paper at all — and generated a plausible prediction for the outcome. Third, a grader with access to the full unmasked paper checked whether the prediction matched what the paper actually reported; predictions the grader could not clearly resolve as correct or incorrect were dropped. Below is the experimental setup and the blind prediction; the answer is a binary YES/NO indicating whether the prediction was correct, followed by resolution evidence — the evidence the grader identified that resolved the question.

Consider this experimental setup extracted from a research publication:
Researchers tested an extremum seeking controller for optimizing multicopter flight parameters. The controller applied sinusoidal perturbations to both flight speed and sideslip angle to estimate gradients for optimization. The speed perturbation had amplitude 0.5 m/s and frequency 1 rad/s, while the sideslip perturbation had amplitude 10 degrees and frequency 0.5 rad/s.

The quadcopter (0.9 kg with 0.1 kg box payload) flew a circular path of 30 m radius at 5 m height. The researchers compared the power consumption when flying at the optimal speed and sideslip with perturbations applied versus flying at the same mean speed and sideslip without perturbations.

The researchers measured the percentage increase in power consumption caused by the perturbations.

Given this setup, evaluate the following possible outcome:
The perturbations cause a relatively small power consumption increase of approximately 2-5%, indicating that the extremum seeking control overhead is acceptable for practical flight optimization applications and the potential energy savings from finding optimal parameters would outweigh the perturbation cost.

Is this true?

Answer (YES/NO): YES